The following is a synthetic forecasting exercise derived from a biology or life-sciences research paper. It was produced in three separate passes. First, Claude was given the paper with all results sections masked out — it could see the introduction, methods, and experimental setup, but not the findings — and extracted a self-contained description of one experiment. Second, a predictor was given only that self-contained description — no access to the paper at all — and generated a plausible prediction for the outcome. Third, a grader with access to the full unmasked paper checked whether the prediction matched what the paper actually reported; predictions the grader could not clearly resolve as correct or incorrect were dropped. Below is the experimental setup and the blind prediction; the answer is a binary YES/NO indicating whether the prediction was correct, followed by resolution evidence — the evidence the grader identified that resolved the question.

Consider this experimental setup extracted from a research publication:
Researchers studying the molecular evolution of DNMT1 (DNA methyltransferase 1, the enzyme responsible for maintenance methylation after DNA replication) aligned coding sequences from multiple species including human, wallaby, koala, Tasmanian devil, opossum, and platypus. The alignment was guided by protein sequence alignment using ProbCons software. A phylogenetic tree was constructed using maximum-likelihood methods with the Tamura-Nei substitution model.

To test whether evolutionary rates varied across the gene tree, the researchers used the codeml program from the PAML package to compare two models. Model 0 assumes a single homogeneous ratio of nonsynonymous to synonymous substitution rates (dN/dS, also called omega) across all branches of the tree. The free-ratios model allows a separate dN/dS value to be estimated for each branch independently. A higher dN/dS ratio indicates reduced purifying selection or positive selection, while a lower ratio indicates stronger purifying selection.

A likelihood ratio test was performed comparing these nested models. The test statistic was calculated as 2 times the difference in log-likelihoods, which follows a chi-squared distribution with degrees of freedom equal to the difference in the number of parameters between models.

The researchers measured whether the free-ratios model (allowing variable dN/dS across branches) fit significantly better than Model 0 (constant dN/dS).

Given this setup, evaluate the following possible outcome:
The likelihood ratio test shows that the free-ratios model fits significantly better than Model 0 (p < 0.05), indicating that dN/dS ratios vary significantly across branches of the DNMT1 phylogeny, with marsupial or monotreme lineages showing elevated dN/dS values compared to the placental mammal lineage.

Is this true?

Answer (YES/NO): NO